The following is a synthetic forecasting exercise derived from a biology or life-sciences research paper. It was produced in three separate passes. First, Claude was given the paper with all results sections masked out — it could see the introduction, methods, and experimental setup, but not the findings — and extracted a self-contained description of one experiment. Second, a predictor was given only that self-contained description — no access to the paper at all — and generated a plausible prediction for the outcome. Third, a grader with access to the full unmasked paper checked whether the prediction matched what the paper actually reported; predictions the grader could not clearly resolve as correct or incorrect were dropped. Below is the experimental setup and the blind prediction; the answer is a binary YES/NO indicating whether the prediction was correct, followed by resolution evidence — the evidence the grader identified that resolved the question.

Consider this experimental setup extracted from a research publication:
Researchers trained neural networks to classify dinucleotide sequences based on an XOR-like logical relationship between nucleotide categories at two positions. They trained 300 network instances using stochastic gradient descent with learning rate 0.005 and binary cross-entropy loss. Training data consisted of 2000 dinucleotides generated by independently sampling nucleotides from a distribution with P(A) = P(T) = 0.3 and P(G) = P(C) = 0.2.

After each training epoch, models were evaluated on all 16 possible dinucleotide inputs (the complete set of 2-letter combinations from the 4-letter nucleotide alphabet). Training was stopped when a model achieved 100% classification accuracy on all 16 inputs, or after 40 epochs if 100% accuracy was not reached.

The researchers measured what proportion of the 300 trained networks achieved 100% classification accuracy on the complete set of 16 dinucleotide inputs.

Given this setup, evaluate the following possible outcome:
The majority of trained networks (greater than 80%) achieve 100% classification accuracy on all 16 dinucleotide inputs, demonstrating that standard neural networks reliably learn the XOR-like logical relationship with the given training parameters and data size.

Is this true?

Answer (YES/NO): NO